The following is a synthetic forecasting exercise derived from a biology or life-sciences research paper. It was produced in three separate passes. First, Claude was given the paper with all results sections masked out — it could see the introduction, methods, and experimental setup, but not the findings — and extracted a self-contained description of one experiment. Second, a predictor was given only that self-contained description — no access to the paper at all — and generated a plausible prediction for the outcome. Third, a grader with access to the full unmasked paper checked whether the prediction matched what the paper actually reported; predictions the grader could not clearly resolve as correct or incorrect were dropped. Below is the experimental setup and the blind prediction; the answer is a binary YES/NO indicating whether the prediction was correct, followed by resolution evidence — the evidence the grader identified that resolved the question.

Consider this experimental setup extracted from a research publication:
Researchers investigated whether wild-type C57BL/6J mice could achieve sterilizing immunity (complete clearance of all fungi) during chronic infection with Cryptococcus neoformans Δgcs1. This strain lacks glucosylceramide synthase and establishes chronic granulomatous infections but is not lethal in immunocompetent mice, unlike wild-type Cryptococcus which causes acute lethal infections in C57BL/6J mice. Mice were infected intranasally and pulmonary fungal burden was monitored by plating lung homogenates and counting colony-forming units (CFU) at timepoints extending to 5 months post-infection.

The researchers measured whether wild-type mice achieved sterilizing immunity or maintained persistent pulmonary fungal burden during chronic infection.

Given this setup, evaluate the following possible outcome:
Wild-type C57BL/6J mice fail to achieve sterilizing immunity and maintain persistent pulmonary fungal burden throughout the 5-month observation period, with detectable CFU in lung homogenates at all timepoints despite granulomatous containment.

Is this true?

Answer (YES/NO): YES